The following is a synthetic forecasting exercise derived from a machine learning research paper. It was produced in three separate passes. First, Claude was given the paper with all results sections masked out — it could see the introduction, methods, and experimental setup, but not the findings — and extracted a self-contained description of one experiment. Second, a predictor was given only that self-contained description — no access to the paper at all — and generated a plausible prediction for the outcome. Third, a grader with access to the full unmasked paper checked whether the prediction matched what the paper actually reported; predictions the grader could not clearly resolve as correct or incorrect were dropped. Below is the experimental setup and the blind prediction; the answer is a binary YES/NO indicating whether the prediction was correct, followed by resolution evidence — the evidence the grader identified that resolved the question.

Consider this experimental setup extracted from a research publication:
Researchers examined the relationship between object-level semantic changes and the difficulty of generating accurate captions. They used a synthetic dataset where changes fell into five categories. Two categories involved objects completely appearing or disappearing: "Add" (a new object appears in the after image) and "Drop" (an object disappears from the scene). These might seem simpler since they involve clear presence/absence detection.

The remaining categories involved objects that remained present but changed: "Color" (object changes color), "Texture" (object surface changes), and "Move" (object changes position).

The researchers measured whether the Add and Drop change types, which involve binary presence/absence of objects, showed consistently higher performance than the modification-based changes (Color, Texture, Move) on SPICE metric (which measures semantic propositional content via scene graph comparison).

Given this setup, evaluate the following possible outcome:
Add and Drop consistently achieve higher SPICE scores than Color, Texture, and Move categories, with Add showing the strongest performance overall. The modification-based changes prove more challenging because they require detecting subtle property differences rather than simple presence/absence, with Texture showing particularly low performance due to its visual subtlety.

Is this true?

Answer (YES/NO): NO